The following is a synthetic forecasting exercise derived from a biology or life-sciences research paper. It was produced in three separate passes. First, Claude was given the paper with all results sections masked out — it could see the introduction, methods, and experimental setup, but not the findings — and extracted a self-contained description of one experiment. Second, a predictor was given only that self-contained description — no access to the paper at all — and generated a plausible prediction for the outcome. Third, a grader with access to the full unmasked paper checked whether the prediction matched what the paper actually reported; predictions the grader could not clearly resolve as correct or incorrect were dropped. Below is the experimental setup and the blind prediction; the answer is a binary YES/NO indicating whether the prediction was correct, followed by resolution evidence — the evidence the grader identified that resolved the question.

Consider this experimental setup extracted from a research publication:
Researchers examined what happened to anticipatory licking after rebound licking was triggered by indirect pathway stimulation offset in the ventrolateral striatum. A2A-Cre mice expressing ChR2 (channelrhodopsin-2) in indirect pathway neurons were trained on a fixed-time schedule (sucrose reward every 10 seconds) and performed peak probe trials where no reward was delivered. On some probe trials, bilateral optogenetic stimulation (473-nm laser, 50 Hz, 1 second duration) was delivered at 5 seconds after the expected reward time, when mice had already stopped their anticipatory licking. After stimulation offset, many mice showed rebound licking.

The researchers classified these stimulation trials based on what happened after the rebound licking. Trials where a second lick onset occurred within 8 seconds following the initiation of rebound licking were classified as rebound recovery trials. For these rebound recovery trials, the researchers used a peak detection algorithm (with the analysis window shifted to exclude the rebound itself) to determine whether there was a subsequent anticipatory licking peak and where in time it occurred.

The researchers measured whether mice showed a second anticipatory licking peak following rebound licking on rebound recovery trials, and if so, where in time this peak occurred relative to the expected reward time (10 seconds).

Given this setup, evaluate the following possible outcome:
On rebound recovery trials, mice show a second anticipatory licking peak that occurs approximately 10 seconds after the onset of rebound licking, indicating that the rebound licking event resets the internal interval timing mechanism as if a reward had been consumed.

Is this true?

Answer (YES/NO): NO